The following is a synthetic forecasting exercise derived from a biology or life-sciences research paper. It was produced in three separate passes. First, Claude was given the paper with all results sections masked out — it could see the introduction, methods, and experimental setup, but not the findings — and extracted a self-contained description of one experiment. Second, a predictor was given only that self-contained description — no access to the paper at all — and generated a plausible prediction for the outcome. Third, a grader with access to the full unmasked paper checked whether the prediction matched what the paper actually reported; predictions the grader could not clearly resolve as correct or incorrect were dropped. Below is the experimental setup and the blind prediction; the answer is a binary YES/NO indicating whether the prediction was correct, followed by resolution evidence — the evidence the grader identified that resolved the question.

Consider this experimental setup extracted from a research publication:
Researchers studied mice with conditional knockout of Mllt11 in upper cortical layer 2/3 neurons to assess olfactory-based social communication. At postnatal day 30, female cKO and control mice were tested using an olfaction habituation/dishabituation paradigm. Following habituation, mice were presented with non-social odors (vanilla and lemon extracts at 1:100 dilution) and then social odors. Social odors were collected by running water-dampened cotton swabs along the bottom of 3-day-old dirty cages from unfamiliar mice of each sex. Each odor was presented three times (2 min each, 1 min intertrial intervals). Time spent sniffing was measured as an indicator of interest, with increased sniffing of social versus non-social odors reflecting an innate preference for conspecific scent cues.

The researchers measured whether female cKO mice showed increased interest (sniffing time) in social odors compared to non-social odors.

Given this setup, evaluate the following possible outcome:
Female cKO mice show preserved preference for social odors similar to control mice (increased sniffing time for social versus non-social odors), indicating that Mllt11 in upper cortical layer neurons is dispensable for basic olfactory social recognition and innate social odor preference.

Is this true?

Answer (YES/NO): NO